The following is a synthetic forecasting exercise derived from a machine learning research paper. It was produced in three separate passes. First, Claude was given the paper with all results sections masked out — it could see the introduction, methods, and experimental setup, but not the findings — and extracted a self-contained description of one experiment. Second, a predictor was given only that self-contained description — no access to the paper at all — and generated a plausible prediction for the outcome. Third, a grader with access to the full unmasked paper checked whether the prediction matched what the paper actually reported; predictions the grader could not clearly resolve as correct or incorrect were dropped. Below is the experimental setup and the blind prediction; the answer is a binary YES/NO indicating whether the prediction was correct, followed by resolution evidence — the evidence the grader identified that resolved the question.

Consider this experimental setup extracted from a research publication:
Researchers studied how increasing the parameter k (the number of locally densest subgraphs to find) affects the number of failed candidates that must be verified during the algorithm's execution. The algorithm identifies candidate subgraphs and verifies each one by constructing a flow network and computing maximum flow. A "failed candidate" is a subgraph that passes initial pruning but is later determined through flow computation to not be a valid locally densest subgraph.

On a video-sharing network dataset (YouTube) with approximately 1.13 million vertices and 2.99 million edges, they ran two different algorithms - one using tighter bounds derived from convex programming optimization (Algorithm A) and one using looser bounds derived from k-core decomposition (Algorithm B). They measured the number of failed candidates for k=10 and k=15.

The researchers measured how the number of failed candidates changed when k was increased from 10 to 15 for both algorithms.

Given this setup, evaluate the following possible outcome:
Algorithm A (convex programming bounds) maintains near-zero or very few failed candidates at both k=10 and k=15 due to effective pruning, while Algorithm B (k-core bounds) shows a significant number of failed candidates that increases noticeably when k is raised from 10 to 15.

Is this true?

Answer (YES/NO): NO